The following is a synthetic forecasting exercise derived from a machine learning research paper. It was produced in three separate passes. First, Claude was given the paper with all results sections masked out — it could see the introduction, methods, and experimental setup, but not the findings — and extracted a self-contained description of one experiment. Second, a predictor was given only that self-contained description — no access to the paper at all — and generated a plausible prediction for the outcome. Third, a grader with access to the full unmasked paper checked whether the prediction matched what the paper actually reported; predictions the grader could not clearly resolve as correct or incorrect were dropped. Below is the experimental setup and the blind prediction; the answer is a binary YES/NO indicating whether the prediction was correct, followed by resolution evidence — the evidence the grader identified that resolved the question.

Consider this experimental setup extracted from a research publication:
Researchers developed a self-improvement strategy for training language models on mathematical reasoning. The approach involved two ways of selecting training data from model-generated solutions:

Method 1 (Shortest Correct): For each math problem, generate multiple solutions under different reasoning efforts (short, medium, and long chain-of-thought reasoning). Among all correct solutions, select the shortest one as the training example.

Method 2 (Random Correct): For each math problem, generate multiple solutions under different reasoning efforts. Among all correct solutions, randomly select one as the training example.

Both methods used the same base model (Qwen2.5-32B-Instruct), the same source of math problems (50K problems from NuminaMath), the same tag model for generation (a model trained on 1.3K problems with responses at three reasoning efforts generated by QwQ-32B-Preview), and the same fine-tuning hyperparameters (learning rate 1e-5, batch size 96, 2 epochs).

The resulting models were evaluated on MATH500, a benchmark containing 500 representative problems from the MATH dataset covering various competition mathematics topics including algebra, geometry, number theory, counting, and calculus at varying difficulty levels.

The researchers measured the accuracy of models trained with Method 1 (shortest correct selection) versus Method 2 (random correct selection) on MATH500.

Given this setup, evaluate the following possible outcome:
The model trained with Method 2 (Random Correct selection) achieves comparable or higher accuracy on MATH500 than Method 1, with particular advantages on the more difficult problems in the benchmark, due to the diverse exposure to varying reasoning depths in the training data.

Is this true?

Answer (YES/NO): NO